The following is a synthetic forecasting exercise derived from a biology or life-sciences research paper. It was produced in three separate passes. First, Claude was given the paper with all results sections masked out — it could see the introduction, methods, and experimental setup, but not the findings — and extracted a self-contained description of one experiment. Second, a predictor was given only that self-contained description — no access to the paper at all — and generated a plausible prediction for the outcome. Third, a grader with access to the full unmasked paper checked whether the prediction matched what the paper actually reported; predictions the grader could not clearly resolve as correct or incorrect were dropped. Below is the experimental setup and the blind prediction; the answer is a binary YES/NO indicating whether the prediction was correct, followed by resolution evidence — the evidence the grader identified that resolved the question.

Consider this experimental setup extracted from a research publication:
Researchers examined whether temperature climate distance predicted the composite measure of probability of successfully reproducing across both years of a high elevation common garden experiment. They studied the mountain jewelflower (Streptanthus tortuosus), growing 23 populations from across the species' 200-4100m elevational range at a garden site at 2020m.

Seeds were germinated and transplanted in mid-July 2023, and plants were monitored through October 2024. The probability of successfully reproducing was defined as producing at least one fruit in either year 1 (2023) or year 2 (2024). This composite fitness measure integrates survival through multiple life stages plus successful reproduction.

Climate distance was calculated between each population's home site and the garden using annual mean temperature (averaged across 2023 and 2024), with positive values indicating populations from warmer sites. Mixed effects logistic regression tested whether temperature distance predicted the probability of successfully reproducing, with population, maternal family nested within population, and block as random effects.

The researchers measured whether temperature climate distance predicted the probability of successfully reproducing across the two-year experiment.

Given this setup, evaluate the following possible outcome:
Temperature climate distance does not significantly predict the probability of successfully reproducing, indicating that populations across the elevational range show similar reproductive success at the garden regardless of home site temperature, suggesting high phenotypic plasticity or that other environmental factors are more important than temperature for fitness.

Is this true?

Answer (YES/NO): NO